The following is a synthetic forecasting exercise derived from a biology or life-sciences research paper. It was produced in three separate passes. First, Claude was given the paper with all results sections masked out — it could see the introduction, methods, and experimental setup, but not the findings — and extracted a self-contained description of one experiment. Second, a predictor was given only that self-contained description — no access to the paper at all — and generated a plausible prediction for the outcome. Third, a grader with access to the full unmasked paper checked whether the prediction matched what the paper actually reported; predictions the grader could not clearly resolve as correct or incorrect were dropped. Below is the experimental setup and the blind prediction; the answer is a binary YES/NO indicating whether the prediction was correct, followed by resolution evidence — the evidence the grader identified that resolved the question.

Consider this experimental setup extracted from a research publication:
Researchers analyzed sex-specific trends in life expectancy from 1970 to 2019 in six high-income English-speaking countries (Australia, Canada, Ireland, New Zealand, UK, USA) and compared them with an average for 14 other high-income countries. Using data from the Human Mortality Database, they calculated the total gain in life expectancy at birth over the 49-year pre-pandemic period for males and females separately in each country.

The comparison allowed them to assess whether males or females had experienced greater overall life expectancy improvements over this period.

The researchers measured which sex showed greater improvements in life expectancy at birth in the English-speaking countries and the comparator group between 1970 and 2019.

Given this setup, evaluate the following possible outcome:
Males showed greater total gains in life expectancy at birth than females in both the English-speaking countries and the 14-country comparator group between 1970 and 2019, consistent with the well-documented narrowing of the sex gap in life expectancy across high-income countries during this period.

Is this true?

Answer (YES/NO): YES